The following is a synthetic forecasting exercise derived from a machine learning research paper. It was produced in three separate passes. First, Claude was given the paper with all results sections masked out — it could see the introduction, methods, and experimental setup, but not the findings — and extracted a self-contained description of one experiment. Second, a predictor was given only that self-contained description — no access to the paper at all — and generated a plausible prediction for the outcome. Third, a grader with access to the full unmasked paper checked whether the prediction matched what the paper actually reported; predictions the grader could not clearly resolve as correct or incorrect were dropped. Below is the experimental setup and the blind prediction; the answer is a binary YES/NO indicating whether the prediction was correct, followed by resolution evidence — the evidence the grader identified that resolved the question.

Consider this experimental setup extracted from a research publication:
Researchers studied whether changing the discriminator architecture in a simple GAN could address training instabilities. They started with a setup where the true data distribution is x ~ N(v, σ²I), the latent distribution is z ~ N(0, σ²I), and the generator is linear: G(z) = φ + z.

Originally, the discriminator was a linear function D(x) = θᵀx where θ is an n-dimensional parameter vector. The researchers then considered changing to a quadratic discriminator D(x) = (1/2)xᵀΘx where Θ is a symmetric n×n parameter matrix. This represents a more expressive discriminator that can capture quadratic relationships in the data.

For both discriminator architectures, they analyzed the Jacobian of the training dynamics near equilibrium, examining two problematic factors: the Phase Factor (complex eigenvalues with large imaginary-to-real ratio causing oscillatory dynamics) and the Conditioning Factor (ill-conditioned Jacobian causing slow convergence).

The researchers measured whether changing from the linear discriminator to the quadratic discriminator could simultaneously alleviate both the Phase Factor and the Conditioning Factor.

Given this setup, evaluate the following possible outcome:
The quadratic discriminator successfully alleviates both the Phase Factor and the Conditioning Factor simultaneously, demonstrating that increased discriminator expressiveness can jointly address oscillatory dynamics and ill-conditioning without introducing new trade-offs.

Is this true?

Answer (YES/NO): NO